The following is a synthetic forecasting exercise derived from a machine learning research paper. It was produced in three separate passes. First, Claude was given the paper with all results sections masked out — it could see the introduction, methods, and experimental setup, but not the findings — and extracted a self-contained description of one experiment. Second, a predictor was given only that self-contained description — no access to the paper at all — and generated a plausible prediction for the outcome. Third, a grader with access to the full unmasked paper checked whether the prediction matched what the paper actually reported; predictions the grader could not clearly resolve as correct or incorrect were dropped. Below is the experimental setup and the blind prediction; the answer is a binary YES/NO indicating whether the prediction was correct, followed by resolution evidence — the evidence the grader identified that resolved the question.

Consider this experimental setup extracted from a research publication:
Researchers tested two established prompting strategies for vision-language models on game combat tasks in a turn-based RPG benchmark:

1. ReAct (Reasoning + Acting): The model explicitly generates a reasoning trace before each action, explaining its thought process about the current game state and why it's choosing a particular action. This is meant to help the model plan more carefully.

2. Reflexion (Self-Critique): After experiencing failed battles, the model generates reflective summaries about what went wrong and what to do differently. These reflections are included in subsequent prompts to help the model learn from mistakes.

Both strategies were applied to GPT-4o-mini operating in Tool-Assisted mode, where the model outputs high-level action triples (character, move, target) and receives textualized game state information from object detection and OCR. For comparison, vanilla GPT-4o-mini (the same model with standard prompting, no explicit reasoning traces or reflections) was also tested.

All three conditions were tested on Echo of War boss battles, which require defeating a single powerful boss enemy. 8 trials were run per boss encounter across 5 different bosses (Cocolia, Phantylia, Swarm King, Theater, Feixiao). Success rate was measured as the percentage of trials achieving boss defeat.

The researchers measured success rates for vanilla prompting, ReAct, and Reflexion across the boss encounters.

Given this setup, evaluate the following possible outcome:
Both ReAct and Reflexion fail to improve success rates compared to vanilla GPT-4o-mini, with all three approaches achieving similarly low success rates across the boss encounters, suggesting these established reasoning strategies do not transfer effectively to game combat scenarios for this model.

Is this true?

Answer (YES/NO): NO